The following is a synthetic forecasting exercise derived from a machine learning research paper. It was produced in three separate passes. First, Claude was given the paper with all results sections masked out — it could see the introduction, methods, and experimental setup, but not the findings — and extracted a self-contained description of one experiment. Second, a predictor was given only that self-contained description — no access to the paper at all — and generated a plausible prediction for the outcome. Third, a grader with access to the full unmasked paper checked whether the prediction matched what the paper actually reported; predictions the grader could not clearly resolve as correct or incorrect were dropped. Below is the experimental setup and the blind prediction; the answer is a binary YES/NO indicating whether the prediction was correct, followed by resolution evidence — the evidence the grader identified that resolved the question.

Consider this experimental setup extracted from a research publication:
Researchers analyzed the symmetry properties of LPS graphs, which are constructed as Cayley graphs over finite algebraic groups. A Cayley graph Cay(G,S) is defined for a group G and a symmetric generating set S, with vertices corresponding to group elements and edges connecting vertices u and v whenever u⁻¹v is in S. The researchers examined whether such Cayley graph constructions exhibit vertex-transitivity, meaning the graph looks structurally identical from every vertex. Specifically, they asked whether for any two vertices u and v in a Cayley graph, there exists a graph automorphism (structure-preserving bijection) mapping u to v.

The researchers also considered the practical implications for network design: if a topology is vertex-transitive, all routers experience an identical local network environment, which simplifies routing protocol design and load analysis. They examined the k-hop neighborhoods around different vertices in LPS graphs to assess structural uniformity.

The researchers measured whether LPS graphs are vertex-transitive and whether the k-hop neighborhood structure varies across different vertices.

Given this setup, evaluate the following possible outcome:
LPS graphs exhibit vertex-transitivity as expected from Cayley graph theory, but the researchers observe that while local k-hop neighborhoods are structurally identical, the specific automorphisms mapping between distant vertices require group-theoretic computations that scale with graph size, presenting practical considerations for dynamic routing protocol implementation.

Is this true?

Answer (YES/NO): NO